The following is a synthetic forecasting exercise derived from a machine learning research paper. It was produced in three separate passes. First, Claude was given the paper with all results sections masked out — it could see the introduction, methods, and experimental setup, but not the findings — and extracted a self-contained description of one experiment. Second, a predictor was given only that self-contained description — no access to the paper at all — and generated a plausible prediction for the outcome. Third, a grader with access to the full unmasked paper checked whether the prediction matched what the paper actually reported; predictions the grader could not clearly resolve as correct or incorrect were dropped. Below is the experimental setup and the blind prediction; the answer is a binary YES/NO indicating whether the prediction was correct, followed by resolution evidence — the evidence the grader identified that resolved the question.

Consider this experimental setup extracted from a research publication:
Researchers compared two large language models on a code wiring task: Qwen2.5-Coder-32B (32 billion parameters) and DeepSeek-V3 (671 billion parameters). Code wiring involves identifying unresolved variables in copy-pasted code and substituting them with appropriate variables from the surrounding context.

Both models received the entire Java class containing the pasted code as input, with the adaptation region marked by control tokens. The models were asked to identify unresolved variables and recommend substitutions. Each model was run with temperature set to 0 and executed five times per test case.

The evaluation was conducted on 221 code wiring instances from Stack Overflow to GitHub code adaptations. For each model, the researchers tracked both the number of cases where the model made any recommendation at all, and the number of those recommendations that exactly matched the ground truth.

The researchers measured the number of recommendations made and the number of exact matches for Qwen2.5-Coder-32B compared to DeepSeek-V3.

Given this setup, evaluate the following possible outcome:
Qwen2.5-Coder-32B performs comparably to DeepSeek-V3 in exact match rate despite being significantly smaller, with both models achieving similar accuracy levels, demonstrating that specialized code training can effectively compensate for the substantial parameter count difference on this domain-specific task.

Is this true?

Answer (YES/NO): NO